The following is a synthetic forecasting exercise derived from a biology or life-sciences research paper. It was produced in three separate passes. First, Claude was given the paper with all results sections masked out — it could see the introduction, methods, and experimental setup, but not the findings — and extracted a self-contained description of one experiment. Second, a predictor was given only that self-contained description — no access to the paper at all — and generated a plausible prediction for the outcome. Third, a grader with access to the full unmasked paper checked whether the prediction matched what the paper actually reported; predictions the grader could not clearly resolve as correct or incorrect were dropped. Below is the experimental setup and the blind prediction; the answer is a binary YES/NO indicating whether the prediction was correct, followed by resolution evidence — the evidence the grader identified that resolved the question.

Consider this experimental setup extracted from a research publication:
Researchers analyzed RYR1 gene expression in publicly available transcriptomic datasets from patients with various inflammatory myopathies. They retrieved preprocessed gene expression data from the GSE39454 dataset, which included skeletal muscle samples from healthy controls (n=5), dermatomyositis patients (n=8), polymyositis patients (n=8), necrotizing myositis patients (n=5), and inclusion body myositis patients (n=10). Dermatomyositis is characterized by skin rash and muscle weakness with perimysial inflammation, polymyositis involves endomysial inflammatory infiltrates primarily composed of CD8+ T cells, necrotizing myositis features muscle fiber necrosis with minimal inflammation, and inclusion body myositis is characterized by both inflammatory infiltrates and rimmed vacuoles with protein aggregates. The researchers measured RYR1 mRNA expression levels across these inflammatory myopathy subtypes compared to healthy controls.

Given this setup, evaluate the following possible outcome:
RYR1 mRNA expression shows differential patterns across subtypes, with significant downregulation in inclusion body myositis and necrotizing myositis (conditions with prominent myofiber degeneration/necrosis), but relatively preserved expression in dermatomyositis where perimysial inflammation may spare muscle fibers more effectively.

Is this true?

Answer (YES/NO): NO